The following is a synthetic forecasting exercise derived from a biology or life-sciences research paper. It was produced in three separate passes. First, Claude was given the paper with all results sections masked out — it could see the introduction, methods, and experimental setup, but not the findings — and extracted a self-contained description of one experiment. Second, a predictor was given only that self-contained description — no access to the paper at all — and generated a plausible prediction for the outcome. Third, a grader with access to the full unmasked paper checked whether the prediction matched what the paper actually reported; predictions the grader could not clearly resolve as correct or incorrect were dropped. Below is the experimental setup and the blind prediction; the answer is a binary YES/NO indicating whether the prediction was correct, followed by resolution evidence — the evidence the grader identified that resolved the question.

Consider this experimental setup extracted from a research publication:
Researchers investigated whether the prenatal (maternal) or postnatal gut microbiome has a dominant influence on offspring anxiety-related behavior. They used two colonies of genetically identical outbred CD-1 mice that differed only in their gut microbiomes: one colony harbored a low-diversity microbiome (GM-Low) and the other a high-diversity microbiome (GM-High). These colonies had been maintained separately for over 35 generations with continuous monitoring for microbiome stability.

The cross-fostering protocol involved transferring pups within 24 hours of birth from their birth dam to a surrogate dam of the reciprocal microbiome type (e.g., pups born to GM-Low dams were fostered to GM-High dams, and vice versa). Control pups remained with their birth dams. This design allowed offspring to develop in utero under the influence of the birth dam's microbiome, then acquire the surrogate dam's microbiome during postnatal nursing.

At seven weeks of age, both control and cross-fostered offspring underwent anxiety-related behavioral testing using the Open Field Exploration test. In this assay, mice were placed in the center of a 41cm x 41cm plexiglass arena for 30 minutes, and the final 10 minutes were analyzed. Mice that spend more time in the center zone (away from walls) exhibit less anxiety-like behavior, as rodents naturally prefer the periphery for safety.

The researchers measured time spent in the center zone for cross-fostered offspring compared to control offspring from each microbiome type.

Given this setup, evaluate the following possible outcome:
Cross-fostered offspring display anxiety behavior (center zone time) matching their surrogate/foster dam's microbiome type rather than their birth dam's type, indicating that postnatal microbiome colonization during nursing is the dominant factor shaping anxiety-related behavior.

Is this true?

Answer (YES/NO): NO